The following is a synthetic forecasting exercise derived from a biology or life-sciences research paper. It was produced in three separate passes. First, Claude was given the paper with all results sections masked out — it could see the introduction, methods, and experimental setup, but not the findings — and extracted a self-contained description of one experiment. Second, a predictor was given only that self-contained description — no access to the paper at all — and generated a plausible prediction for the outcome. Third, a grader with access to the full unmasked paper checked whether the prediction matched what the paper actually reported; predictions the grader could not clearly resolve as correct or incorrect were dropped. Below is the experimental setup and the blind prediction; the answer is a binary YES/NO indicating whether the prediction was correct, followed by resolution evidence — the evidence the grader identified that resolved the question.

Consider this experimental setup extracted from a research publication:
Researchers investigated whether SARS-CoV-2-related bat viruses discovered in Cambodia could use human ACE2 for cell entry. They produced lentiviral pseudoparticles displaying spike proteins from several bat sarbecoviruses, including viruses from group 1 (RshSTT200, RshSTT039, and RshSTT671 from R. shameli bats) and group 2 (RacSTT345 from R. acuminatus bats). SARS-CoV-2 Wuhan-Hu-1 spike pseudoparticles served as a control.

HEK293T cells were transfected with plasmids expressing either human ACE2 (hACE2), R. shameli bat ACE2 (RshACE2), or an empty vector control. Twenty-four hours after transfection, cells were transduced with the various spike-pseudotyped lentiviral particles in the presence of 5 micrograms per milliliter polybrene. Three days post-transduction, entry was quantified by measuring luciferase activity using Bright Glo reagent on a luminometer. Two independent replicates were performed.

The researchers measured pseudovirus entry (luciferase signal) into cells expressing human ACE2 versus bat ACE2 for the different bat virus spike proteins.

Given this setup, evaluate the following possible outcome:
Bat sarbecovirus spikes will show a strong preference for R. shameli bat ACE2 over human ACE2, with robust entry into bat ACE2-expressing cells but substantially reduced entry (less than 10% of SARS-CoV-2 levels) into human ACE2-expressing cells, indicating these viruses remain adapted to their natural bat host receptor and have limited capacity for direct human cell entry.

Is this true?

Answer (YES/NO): NO